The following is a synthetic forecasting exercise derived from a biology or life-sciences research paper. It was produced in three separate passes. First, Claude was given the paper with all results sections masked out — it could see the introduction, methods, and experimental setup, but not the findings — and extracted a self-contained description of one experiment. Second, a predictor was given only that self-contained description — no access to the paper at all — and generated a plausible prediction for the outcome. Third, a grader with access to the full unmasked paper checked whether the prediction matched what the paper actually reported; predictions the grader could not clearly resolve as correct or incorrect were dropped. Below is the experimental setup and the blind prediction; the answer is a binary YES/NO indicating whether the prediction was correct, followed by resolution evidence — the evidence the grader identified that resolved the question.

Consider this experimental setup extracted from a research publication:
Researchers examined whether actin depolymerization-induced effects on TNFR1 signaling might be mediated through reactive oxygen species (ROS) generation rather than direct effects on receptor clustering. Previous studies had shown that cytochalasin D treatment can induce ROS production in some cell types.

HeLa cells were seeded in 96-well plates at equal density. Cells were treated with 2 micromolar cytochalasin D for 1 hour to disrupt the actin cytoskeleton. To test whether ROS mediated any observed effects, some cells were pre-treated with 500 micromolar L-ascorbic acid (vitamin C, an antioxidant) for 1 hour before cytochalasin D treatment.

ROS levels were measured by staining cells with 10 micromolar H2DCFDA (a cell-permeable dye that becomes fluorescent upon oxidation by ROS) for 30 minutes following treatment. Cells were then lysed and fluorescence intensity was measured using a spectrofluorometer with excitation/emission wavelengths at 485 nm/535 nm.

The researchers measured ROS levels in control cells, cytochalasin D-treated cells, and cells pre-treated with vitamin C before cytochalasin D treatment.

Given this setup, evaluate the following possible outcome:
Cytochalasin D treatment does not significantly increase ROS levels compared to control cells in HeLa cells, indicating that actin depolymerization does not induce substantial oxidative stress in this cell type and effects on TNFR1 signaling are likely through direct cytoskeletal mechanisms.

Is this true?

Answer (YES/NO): NO